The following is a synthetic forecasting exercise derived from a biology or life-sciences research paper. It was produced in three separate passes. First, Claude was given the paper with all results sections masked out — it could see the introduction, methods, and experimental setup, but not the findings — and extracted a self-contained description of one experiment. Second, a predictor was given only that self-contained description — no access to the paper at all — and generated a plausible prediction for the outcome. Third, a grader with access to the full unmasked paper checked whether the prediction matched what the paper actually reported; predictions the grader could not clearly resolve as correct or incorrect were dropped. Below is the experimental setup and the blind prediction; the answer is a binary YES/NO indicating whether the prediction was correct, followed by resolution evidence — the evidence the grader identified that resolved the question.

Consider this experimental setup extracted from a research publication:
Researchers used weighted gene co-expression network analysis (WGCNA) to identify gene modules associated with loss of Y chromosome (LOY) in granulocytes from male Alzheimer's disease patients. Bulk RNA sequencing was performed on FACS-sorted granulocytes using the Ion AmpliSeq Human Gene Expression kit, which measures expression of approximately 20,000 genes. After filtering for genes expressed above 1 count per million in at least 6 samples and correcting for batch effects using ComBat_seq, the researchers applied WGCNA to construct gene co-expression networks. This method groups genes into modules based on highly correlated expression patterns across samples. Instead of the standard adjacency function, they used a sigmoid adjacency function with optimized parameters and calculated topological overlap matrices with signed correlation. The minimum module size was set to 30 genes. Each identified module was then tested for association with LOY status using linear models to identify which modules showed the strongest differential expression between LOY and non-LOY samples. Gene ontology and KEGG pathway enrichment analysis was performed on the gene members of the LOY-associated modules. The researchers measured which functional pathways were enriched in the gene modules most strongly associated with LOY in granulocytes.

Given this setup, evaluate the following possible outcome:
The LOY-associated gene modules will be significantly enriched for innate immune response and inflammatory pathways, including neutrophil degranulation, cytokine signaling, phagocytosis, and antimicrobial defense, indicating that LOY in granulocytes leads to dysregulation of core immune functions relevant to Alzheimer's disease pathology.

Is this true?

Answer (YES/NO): YES